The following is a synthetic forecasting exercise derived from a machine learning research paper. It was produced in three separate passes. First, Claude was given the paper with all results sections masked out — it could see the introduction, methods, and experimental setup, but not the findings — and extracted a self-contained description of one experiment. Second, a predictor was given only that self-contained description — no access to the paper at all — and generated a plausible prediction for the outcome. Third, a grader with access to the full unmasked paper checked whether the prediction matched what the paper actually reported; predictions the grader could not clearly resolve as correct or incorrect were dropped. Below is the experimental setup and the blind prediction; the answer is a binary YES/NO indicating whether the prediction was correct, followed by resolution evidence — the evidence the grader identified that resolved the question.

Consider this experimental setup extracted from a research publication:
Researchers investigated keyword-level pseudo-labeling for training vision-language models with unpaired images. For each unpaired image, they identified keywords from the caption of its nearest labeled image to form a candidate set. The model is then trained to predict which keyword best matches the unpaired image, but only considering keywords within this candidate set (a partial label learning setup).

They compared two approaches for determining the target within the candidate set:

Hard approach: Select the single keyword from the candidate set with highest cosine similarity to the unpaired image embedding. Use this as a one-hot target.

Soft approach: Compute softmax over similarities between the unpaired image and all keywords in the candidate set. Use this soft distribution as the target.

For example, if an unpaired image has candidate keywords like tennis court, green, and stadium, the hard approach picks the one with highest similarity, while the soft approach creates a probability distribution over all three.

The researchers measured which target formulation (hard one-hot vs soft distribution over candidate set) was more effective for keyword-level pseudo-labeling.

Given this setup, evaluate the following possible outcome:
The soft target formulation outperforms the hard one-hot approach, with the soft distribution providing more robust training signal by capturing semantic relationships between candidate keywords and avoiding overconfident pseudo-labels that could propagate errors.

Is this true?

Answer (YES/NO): YES